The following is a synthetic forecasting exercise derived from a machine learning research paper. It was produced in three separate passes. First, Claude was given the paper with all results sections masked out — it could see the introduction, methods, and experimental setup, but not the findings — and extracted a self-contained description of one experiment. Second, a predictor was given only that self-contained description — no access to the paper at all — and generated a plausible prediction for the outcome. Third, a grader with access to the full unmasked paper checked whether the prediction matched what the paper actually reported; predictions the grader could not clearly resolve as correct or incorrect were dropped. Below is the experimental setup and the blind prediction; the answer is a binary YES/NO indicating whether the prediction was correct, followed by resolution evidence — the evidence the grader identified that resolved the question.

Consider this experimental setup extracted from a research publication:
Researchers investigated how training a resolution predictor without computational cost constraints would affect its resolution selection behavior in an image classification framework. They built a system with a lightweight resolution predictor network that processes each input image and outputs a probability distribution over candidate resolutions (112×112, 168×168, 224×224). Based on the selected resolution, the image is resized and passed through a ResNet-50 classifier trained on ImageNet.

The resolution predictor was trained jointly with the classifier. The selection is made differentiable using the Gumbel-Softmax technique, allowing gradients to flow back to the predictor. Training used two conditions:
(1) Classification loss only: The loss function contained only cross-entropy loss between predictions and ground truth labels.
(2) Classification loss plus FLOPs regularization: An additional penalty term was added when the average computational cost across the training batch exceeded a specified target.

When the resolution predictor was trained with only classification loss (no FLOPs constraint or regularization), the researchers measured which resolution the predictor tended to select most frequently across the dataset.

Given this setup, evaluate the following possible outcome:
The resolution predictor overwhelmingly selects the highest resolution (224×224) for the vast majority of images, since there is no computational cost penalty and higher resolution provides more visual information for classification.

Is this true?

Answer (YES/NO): YES